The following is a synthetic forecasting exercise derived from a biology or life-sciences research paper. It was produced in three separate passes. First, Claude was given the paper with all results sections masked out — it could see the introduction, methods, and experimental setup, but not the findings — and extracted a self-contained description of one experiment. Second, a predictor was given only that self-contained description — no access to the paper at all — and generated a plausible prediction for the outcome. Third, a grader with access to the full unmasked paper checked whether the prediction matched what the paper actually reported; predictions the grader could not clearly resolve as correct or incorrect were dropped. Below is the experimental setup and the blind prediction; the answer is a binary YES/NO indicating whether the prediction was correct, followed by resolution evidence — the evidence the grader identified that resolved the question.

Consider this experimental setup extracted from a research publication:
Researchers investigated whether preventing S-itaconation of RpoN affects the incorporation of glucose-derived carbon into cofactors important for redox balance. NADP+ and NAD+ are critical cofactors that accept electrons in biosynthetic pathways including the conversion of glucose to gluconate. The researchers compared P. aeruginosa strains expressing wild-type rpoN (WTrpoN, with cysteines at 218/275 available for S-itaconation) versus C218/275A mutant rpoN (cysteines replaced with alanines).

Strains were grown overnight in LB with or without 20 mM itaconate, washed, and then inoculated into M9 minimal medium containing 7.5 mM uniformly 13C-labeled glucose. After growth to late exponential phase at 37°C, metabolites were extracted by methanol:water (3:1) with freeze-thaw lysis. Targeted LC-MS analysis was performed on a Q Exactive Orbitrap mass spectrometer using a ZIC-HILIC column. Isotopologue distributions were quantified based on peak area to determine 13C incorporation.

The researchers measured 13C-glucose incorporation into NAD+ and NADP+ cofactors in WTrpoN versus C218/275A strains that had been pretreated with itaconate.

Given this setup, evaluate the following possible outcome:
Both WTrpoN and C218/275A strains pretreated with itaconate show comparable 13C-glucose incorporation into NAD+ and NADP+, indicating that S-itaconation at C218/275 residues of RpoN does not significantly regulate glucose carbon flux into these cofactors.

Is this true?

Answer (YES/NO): NO